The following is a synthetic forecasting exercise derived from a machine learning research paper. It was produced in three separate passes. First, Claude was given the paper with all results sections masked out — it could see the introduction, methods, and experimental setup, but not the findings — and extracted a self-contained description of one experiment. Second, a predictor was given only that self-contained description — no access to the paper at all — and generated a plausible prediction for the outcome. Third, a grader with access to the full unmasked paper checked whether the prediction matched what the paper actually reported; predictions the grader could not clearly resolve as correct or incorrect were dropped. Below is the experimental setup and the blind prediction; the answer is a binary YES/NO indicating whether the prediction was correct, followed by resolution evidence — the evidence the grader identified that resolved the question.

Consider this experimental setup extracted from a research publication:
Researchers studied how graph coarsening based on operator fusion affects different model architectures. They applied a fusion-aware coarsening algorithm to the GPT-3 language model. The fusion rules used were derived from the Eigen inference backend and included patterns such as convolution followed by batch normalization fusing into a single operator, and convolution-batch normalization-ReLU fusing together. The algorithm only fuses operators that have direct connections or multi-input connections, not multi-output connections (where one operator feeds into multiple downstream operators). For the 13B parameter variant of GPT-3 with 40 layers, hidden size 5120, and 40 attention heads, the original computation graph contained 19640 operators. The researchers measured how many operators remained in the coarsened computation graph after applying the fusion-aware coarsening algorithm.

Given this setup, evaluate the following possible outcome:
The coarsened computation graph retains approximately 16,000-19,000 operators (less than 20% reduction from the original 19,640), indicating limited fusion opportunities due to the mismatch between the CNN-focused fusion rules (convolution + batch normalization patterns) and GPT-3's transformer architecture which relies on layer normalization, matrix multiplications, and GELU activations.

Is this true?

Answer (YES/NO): NO